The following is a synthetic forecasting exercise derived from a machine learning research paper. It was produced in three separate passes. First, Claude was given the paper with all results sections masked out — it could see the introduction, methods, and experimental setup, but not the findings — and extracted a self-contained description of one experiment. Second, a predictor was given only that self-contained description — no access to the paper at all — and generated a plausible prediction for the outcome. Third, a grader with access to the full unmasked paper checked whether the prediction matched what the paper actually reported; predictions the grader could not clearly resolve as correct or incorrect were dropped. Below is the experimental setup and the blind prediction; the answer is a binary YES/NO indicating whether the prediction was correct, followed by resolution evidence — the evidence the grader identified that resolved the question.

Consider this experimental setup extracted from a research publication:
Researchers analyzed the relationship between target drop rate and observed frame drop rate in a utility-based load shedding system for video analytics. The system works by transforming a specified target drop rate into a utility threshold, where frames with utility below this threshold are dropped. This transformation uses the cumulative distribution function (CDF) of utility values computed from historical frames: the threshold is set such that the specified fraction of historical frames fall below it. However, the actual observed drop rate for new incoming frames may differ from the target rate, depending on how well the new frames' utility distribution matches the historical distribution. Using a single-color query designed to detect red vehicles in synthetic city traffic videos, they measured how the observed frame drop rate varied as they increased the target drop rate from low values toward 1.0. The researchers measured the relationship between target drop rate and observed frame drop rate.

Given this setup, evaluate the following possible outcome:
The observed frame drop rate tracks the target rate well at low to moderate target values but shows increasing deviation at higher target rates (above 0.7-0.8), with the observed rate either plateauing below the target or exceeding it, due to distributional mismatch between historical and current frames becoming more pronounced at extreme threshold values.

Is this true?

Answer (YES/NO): NO